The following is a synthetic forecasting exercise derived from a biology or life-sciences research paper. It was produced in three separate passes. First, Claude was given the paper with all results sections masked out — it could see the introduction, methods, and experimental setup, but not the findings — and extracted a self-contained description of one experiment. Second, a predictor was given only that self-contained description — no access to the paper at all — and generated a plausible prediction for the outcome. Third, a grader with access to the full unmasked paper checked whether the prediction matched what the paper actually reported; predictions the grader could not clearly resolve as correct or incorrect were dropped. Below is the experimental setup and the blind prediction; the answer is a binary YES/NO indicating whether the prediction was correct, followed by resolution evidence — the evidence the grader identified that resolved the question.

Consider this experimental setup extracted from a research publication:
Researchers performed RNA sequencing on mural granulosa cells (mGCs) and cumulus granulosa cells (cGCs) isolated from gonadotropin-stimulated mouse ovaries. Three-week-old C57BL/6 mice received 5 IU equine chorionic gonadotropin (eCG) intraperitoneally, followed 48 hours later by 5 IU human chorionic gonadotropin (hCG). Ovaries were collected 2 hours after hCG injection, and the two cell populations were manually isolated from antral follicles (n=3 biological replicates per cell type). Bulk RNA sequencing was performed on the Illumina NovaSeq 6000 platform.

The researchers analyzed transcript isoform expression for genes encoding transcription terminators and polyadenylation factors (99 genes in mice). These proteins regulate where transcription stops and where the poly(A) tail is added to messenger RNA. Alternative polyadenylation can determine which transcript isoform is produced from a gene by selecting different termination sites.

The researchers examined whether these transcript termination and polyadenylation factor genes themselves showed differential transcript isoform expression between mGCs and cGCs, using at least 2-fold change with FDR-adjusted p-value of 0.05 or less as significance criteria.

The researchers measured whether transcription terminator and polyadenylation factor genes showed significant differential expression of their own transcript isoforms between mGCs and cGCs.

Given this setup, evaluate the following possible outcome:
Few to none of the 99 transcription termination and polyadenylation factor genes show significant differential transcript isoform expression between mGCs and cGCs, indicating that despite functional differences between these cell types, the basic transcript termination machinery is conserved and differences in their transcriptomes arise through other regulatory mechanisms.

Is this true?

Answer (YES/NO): NO